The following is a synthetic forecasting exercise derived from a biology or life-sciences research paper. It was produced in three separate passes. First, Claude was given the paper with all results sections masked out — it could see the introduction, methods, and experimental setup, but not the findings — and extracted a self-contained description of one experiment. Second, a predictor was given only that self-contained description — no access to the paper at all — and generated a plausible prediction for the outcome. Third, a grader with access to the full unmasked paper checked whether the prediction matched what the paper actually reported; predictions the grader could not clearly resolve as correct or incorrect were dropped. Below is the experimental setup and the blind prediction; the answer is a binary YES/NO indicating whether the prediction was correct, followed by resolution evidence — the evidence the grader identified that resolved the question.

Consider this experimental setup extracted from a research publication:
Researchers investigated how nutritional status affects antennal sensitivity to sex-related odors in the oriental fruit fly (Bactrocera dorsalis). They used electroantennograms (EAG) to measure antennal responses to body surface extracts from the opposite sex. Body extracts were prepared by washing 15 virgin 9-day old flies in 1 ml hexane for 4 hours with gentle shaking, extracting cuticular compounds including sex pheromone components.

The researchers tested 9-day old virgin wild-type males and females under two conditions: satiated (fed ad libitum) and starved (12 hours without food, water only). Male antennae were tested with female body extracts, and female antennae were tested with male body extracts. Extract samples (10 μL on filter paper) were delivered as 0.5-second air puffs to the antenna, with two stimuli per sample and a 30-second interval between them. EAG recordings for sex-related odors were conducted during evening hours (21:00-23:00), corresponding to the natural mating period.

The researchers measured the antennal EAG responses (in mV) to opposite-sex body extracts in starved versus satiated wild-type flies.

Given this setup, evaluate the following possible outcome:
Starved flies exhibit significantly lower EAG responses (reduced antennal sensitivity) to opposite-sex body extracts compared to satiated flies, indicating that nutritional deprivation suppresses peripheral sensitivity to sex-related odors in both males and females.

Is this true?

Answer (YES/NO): YES